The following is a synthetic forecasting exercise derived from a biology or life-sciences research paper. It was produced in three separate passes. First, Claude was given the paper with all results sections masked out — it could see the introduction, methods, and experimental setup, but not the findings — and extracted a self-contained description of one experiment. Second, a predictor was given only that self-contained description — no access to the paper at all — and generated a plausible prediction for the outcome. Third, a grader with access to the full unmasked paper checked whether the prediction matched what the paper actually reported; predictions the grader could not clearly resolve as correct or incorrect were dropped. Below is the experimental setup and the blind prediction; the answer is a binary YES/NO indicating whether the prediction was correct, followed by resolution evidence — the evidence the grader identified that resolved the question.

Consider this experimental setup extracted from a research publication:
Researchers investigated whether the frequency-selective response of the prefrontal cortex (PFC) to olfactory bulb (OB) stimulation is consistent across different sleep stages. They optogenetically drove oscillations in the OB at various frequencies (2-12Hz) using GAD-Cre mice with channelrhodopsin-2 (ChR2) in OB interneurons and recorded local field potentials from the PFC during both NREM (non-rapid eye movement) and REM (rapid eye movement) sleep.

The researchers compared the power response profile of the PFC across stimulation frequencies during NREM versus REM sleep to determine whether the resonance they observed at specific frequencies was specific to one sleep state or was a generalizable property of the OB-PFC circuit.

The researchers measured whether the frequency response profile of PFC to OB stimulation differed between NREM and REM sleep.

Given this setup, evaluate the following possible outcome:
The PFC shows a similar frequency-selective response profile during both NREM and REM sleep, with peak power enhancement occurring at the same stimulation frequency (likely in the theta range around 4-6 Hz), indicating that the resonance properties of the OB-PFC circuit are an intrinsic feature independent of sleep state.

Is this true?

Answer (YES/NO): YES